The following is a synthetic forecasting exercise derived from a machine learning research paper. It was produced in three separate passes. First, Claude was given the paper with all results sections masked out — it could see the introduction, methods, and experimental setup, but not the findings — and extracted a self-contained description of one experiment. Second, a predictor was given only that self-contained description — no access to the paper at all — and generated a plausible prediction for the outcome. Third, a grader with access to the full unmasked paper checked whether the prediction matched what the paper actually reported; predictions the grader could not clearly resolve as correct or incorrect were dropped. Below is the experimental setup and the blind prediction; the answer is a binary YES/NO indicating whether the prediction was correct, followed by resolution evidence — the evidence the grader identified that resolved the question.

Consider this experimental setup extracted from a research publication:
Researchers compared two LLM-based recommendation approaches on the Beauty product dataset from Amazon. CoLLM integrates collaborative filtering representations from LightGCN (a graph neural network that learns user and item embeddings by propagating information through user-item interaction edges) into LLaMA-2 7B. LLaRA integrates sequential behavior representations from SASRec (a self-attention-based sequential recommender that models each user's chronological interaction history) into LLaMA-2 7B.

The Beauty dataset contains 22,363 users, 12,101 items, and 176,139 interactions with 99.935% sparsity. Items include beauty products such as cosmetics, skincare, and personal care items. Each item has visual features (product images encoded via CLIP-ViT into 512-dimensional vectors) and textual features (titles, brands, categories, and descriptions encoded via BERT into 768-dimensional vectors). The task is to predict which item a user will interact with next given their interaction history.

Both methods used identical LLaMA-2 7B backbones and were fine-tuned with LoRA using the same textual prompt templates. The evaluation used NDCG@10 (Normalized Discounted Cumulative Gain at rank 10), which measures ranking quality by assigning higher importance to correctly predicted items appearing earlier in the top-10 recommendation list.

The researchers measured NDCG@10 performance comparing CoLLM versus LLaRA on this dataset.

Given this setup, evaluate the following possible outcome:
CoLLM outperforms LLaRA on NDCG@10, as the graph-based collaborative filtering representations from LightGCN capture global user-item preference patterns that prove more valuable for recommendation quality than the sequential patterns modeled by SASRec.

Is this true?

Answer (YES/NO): YES